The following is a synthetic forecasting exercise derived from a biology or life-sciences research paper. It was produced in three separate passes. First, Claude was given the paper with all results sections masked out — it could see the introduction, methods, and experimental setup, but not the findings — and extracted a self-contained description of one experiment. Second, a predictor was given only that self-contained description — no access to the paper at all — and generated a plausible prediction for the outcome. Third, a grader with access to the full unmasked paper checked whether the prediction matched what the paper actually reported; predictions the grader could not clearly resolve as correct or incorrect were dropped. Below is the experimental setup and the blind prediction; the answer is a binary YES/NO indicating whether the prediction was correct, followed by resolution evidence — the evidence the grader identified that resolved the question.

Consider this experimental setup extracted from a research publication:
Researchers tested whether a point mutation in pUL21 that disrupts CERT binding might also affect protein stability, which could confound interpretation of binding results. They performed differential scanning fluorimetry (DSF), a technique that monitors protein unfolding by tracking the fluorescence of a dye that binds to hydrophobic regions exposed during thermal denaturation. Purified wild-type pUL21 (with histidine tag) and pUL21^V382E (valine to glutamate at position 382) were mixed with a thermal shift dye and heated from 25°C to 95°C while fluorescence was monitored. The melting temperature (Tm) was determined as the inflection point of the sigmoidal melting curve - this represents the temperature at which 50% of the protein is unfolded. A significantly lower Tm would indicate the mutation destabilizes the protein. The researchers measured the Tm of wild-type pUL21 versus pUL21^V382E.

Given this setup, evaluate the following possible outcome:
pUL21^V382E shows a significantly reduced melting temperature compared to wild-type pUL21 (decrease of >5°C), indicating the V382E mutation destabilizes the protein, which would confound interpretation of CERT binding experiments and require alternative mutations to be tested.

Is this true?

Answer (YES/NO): NO